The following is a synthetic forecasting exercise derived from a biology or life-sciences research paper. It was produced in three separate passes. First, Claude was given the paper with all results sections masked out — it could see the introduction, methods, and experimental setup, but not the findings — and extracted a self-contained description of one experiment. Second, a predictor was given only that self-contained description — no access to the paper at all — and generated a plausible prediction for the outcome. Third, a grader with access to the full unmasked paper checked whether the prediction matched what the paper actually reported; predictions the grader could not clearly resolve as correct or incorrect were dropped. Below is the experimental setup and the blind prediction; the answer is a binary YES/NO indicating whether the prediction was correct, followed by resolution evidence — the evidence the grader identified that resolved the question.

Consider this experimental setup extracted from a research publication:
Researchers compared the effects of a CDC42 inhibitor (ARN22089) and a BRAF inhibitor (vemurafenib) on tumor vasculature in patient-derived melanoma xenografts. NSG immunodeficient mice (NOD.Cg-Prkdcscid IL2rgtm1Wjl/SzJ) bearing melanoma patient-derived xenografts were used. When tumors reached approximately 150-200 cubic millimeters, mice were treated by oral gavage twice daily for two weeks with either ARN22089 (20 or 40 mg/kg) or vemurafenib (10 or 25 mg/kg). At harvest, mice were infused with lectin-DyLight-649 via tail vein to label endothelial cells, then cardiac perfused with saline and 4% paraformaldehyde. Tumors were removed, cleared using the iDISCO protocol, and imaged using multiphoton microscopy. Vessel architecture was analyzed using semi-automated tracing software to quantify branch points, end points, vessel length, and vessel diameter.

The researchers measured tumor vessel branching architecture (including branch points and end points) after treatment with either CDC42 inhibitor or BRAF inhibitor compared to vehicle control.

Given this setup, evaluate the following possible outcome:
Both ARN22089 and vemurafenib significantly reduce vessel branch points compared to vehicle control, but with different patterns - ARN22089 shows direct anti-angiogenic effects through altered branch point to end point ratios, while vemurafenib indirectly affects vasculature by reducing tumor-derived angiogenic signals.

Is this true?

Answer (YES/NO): NO